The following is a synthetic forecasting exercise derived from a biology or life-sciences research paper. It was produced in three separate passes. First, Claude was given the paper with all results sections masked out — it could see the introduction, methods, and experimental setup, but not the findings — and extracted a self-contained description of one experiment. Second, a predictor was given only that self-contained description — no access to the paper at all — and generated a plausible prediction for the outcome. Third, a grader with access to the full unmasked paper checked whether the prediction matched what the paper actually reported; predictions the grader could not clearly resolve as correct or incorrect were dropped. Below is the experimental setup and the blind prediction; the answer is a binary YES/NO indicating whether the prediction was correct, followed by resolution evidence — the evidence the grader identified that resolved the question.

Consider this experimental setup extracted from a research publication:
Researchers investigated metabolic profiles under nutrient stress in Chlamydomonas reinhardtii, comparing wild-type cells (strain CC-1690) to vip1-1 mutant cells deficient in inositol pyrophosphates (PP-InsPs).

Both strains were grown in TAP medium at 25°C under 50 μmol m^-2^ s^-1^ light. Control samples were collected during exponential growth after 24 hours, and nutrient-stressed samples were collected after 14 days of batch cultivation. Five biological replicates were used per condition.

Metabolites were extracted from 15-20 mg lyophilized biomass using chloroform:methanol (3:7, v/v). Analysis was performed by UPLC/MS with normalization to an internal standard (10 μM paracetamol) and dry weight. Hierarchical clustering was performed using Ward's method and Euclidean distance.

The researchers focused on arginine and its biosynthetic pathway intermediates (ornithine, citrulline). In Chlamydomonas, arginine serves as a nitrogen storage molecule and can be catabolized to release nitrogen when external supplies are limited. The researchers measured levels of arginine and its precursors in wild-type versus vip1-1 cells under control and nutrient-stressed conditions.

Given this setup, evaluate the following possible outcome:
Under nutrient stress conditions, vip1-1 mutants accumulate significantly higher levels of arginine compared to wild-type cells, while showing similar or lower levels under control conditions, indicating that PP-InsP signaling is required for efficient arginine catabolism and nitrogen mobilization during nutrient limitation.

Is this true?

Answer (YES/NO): NO